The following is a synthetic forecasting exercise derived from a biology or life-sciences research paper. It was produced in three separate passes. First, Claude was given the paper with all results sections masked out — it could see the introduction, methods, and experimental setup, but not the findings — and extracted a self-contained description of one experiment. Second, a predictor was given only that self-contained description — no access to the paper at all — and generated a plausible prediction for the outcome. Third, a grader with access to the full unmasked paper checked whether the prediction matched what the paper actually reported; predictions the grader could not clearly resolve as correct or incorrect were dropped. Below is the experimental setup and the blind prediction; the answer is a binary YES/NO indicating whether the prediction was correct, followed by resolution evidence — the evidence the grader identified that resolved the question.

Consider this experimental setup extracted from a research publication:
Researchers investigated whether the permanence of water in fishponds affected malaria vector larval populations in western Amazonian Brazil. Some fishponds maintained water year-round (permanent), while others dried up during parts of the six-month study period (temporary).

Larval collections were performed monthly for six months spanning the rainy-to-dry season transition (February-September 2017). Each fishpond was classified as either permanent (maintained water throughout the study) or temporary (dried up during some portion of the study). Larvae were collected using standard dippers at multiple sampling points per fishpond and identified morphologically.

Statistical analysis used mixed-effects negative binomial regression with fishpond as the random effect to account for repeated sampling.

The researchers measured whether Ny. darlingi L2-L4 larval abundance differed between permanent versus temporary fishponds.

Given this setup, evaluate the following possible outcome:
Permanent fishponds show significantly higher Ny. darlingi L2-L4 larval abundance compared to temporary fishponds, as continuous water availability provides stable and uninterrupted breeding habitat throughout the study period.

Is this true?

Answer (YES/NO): NO